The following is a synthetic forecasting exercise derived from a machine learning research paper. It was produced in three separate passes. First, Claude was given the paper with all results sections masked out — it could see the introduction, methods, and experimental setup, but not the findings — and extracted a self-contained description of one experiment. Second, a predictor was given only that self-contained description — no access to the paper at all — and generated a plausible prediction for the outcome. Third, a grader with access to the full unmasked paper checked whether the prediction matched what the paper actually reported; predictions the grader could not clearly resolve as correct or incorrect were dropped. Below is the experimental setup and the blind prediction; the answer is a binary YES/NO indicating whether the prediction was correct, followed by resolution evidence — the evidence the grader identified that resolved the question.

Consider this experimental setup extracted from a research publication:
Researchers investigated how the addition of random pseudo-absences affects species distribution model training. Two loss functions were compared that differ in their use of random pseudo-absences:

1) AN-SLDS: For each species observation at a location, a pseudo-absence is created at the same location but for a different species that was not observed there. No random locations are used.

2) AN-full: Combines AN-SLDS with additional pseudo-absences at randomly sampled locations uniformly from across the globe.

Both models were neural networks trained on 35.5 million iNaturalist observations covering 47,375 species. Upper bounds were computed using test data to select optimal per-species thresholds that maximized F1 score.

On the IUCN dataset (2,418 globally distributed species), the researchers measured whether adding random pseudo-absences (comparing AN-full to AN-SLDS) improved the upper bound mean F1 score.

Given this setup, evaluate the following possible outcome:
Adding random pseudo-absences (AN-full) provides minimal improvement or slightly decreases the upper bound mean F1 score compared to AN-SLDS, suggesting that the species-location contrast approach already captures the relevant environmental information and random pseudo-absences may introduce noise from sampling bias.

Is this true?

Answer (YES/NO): NO